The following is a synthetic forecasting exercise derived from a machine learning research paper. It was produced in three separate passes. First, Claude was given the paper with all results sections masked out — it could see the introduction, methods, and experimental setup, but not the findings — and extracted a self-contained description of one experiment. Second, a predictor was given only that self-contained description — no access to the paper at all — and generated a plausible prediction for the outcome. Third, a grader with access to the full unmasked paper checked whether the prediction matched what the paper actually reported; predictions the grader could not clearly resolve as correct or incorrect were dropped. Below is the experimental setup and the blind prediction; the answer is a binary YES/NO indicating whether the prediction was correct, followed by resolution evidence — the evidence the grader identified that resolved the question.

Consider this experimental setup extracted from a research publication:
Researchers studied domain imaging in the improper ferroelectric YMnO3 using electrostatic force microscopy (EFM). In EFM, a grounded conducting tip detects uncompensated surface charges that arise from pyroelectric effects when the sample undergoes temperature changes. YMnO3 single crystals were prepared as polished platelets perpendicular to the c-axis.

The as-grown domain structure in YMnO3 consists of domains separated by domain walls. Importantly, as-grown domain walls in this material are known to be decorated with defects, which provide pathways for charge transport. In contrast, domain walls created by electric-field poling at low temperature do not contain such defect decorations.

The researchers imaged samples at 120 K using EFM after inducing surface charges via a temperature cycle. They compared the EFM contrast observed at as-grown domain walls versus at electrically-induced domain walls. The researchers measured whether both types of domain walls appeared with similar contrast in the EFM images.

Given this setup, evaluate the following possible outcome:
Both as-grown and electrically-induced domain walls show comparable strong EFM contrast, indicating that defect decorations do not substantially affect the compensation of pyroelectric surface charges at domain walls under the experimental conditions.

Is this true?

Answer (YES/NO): NO